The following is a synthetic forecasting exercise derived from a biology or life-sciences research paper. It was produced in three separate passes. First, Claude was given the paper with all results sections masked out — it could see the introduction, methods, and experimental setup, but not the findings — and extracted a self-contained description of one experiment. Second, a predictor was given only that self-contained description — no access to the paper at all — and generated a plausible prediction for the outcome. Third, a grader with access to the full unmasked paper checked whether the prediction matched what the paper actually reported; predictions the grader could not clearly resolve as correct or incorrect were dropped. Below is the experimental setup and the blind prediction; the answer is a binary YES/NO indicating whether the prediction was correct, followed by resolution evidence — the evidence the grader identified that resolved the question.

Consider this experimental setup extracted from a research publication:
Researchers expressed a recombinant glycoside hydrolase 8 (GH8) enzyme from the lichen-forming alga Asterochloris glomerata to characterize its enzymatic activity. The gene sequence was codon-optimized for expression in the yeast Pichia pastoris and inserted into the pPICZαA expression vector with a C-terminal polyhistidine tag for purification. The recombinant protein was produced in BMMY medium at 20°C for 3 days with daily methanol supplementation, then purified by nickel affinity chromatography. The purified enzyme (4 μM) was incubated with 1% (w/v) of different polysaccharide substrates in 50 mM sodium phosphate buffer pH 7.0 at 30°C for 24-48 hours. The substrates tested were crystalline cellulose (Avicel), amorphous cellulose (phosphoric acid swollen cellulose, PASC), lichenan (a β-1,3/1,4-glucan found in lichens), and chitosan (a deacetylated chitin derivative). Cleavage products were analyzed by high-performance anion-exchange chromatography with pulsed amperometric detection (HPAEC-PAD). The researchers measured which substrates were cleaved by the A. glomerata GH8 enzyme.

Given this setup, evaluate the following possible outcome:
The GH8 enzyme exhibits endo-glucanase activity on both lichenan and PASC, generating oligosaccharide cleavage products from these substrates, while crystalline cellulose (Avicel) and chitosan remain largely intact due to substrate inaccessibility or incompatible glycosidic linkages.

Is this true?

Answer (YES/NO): NO